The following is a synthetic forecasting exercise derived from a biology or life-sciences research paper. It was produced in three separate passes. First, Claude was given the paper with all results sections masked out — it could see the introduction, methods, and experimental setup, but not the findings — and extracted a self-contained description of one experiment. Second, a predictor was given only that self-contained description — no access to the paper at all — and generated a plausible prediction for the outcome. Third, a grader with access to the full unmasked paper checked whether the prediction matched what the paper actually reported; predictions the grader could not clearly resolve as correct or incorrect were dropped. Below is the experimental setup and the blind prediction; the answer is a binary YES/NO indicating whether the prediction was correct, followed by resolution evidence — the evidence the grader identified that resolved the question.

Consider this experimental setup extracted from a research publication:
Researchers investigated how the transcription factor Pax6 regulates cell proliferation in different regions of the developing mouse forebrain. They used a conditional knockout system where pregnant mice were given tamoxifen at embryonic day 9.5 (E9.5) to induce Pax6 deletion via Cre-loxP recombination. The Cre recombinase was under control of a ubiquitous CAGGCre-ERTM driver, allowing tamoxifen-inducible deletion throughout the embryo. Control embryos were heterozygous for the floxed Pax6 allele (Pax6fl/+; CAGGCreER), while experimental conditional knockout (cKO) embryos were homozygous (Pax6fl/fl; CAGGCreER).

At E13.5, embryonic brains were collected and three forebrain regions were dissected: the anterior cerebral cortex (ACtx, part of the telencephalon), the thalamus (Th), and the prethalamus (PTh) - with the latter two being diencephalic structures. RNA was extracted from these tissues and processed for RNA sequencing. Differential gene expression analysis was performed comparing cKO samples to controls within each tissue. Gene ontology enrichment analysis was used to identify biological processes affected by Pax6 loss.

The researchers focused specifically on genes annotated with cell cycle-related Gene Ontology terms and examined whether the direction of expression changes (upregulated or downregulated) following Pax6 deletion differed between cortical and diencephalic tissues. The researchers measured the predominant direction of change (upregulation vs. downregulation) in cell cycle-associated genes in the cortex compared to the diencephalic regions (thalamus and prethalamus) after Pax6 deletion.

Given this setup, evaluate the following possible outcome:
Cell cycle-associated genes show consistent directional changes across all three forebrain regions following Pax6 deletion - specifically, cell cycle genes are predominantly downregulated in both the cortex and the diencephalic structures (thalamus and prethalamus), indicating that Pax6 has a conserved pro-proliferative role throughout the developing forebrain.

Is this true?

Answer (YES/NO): NO